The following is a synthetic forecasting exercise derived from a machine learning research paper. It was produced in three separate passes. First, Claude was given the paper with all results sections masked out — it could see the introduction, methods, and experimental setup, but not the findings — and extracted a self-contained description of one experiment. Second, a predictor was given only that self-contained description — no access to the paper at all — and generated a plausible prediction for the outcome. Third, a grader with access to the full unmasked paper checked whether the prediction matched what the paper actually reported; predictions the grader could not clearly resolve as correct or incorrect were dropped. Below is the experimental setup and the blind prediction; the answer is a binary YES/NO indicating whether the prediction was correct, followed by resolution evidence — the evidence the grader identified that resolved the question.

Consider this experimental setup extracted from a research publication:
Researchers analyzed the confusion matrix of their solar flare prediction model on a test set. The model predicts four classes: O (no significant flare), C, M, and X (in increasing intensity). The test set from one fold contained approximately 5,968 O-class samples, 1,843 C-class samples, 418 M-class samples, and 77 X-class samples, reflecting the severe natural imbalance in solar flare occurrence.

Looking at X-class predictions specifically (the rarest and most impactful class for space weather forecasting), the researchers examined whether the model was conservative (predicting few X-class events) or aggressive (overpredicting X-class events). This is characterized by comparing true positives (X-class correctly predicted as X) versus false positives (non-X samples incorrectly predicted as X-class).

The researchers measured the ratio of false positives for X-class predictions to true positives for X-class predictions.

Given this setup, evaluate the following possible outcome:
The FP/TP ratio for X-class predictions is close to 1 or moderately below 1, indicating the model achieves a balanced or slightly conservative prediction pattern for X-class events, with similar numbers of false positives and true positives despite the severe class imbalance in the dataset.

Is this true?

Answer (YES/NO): NO